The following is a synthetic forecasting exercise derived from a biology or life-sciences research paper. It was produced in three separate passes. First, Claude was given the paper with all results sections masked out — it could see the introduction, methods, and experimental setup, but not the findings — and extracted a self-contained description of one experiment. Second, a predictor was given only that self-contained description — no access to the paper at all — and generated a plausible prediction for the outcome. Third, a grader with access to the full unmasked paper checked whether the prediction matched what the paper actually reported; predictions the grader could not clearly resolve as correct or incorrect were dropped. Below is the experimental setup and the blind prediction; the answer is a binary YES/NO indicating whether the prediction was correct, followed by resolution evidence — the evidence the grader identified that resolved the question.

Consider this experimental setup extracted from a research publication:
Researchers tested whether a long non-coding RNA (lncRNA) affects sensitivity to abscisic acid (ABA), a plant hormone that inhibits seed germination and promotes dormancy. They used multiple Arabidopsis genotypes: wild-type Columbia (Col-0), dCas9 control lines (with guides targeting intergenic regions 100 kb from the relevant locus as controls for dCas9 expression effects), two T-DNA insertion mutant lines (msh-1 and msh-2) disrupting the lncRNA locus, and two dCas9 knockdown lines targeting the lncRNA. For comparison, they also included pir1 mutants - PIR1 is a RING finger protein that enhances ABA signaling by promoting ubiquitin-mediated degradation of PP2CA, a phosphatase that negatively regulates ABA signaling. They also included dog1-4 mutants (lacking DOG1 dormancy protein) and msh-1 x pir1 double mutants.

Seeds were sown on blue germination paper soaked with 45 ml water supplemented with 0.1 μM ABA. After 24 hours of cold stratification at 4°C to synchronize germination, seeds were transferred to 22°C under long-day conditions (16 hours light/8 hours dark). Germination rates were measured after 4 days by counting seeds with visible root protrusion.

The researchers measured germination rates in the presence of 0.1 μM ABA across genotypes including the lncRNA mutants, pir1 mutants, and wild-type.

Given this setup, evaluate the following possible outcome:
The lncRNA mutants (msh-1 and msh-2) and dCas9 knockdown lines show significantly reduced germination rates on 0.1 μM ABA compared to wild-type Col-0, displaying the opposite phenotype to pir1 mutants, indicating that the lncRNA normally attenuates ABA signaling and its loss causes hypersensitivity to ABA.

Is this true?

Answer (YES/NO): NO